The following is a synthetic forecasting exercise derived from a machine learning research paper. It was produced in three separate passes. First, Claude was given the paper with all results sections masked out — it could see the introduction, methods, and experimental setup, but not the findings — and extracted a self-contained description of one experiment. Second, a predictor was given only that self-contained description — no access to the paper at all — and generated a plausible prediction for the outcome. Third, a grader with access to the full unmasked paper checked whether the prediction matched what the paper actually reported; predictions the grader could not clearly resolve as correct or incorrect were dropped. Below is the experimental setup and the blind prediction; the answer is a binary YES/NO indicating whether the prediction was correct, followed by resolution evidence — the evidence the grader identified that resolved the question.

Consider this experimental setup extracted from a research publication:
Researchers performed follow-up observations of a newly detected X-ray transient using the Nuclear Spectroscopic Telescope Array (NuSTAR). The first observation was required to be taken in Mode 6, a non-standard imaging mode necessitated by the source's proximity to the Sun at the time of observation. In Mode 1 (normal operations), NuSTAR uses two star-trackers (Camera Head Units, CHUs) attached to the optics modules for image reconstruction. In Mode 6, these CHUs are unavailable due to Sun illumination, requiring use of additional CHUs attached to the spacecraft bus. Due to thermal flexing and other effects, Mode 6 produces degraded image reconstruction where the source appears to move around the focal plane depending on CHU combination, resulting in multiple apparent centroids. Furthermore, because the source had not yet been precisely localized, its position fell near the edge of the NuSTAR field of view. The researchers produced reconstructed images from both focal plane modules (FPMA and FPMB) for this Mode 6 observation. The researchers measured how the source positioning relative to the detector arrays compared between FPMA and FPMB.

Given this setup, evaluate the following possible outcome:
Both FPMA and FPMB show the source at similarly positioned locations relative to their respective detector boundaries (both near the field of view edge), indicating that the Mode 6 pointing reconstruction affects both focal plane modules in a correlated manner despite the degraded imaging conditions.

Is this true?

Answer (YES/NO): NO